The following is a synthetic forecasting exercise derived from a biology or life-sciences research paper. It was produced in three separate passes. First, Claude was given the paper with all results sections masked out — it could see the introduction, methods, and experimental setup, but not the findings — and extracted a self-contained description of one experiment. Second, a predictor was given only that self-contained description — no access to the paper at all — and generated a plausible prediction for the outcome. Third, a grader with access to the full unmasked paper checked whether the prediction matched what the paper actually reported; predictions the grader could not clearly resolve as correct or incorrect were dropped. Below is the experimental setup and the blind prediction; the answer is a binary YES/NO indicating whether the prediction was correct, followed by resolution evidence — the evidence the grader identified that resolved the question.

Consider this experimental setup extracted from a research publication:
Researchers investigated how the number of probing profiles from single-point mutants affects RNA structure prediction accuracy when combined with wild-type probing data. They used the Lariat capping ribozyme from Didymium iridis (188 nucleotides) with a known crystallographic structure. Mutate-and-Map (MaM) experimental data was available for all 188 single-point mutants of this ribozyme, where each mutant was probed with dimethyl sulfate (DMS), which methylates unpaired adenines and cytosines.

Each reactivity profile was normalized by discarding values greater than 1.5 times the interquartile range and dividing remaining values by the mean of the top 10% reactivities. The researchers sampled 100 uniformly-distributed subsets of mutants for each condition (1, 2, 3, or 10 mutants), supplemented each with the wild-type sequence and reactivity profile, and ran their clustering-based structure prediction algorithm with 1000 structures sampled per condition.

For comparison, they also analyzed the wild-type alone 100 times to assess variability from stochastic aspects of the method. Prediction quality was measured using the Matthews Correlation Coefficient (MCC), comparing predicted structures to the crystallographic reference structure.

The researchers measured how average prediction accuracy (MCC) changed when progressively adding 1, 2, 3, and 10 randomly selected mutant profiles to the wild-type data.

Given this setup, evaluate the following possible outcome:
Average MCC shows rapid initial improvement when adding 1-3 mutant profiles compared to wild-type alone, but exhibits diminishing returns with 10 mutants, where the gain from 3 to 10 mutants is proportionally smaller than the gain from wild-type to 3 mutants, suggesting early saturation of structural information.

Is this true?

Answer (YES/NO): YES